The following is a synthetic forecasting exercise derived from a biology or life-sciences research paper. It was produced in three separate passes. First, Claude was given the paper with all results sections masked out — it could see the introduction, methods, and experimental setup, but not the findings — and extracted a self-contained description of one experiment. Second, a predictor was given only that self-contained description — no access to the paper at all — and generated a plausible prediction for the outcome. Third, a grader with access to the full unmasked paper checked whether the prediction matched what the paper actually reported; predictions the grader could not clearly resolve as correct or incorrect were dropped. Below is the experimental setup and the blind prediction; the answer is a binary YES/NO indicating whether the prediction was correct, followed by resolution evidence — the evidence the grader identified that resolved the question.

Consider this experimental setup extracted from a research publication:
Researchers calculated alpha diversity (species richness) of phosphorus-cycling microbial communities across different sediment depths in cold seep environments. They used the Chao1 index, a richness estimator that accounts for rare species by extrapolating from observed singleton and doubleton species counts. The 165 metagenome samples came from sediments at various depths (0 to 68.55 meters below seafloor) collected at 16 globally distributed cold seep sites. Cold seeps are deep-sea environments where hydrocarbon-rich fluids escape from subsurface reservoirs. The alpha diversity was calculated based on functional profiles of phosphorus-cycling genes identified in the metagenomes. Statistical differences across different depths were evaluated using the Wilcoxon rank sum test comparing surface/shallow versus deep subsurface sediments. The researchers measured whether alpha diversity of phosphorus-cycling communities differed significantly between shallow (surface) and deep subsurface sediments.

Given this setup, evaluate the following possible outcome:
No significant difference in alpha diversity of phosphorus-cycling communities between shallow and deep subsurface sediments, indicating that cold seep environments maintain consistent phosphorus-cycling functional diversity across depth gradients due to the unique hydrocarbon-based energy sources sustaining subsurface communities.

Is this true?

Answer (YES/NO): NO